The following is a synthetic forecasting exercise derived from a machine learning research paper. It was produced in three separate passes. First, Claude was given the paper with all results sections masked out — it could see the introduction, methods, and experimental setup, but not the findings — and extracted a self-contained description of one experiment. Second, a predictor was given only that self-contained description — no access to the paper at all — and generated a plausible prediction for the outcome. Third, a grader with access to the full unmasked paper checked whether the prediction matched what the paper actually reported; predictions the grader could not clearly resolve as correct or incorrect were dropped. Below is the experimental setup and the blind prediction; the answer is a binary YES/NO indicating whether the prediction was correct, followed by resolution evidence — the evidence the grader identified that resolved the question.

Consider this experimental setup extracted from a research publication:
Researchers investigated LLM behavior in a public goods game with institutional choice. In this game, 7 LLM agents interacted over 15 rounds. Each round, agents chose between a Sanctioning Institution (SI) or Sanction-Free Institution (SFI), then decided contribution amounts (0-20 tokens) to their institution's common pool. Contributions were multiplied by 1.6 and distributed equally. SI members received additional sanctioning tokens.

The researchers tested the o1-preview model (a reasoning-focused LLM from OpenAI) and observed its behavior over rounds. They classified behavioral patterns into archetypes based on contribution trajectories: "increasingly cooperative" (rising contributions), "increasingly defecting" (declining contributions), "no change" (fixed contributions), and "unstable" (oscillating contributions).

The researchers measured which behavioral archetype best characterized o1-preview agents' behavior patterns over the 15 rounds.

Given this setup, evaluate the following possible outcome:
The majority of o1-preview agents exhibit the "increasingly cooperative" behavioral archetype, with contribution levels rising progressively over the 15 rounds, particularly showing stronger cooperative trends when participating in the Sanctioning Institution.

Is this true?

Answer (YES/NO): NO